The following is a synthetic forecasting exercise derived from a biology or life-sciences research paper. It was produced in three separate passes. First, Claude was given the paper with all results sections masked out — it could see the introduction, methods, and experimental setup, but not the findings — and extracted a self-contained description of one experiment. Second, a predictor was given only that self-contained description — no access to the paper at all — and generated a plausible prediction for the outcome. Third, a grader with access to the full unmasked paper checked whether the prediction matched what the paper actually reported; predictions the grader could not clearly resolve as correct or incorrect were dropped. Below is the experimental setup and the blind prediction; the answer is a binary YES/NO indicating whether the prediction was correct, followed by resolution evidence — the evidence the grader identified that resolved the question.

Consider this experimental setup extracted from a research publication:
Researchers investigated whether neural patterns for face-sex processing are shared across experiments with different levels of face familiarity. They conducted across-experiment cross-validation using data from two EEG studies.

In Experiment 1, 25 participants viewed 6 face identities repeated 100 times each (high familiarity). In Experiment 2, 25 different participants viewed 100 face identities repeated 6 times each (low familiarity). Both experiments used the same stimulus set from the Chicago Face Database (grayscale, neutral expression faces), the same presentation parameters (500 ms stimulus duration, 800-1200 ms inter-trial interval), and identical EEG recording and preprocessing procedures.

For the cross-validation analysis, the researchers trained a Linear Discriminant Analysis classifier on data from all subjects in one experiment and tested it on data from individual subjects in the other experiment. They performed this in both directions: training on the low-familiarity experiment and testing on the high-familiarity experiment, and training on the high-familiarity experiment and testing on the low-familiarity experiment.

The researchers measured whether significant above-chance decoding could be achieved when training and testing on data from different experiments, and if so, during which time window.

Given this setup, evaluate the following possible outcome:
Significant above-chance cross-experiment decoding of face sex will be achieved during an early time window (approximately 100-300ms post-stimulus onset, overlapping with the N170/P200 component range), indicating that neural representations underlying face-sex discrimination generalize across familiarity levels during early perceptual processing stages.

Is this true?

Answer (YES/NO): YES